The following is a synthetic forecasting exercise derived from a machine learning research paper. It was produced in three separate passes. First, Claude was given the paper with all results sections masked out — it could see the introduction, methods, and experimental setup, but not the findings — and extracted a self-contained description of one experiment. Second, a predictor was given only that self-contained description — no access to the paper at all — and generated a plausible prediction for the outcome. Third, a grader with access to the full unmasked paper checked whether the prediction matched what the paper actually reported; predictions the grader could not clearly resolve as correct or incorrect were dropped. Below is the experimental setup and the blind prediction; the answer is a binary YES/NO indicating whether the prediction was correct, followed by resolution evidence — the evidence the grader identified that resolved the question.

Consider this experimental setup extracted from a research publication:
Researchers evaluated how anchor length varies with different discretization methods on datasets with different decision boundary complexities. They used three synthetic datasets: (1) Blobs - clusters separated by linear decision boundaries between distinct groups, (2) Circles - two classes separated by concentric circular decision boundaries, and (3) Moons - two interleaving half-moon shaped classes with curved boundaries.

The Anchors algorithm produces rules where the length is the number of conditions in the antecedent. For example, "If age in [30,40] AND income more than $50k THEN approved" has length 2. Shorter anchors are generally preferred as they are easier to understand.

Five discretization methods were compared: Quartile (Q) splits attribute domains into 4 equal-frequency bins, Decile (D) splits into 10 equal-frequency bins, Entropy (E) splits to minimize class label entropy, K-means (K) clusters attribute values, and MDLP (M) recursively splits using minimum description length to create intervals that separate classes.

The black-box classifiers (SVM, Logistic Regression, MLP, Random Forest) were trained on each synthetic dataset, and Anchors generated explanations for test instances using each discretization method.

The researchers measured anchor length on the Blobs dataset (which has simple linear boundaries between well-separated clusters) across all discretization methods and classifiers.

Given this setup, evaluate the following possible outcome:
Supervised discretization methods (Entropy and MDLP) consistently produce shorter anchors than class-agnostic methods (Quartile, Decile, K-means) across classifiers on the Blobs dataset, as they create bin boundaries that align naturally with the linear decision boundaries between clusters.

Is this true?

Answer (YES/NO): NO